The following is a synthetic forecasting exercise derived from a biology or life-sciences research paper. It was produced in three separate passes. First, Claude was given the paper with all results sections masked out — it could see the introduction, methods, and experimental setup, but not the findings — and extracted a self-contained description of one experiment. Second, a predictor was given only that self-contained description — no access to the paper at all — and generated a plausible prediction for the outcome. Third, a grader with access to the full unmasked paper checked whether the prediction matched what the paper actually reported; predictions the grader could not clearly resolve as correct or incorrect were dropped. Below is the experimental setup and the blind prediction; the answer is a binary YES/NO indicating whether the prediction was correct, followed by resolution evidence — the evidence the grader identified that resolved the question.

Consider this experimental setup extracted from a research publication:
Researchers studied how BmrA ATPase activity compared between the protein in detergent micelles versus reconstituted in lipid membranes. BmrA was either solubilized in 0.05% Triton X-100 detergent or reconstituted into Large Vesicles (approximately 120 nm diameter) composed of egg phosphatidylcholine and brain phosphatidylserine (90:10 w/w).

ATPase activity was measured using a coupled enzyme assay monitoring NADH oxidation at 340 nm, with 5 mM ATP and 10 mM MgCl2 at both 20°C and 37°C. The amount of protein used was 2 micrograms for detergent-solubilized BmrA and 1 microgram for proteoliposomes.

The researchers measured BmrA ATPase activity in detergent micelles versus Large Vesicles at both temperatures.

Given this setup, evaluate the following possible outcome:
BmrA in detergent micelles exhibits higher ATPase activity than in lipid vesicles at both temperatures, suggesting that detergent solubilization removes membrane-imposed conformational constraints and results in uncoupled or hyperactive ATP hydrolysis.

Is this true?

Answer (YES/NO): NO